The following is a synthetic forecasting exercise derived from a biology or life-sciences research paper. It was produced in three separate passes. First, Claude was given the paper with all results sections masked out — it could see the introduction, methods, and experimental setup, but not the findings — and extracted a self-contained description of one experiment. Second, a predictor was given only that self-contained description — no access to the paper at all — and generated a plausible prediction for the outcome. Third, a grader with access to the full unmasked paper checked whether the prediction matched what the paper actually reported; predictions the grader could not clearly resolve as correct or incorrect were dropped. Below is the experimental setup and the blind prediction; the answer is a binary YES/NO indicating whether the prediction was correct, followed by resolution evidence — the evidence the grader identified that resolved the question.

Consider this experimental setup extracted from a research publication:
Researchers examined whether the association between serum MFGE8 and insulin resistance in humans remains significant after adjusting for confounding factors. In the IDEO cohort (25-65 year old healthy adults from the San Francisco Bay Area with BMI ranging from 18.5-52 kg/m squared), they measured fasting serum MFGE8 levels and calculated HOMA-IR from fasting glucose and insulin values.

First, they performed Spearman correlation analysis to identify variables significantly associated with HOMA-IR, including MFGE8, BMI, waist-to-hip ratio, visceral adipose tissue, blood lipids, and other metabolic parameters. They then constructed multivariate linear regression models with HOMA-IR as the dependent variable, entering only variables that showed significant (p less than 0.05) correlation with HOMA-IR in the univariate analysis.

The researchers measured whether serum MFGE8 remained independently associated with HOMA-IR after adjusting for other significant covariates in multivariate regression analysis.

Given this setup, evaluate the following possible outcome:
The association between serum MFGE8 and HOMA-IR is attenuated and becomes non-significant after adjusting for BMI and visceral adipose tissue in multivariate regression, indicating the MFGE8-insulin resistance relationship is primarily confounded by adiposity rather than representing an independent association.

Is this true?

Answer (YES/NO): NO